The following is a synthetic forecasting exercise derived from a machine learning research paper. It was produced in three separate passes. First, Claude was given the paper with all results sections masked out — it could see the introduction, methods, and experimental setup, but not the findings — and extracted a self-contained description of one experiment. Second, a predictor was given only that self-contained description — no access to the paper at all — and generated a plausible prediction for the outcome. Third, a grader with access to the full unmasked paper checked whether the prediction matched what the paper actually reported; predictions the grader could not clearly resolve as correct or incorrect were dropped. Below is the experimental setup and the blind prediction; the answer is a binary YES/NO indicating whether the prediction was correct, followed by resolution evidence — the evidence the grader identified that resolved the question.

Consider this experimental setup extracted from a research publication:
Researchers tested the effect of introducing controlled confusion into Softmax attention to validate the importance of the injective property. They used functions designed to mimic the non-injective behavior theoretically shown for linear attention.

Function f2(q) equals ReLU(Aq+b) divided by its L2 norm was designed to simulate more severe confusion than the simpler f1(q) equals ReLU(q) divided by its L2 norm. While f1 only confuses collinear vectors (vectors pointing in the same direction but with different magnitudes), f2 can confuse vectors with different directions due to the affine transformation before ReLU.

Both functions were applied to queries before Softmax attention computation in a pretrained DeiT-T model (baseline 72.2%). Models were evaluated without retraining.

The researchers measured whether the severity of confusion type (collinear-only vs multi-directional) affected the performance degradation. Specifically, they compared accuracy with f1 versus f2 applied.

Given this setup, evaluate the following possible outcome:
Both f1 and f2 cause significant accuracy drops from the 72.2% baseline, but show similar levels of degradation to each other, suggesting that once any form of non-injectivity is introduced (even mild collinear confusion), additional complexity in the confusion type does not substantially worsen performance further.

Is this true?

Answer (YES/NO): YES